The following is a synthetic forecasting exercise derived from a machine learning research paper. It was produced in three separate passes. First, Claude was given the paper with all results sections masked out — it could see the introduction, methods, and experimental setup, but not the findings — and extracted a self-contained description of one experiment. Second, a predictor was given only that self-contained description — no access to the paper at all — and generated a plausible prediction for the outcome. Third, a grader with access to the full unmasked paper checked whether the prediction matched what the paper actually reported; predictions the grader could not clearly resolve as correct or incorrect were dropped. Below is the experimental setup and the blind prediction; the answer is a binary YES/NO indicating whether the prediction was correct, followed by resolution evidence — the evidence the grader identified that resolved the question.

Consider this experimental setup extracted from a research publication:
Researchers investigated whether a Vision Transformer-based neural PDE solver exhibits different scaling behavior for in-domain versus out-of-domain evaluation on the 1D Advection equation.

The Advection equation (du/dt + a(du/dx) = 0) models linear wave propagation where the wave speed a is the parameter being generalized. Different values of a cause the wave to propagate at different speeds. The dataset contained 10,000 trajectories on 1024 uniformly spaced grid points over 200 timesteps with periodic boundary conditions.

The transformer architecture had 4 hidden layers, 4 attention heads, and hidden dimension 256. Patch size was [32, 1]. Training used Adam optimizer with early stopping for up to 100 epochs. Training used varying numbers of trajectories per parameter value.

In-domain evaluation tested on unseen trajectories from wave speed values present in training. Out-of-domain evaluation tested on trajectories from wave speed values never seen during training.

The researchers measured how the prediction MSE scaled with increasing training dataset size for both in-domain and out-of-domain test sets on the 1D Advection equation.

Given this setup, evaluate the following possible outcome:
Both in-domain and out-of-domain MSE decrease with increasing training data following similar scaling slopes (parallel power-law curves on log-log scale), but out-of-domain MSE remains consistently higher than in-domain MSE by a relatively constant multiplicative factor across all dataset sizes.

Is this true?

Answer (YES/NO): NO